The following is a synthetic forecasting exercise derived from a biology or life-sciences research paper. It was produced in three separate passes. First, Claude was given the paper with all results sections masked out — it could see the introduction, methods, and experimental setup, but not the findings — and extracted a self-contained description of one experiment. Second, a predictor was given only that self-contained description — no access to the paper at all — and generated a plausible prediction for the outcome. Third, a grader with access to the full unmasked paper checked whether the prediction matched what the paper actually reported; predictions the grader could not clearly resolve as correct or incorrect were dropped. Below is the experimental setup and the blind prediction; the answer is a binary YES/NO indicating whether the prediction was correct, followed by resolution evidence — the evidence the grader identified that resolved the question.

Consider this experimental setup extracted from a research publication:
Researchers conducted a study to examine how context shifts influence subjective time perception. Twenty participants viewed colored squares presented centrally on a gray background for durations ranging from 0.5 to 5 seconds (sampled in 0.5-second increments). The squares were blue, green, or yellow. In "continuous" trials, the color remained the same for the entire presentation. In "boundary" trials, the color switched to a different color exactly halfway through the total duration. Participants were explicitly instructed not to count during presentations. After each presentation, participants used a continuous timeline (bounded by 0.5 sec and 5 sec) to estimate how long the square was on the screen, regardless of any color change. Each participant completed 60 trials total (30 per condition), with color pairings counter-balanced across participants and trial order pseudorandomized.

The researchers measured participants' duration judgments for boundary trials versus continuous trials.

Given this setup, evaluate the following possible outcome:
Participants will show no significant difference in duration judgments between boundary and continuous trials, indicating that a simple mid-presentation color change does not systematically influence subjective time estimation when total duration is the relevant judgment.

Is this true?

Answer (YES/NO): NO